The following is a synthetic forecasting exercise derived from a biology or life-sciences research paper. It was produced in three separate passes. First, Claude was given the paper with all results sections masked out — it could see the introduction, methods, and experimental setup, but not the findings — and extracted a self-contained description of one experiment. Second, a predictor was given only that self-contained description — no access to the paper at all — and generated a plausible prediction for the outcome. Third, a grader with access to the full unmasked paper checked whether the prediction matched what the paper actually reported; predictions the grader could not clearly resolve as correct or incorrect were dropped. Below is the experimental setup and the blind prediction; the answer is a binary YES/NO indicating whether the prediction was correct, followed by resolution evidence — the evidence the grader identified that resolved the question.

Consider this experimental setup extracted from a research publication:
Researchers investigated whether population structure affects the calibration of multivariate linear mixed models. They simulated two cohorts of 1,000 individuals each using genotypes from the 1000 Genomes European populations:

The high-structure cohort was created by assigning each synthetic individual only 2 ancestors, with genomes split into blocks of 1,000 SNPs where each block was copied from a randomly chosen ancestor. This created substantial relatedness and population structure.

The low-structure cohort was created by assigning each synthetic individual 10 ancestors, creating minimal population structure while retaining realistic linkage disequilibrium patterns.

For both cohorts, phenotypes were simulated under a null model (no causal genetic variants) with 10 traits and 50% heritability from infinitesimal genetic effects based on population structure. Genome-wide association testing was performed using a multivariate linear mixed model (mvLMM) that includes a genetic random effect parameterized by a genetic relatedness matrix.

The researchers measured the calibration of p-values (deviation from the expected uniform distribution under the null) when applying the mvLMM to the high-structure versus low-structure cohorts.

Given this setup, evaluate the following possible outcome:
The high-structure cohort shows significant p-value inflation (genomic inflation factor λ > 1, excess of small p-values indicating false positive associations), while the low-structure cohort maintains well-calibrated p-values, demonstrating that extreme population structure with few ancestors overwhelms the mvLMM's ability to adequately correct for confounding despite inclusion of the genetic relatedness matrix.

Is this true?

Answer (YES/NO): NO